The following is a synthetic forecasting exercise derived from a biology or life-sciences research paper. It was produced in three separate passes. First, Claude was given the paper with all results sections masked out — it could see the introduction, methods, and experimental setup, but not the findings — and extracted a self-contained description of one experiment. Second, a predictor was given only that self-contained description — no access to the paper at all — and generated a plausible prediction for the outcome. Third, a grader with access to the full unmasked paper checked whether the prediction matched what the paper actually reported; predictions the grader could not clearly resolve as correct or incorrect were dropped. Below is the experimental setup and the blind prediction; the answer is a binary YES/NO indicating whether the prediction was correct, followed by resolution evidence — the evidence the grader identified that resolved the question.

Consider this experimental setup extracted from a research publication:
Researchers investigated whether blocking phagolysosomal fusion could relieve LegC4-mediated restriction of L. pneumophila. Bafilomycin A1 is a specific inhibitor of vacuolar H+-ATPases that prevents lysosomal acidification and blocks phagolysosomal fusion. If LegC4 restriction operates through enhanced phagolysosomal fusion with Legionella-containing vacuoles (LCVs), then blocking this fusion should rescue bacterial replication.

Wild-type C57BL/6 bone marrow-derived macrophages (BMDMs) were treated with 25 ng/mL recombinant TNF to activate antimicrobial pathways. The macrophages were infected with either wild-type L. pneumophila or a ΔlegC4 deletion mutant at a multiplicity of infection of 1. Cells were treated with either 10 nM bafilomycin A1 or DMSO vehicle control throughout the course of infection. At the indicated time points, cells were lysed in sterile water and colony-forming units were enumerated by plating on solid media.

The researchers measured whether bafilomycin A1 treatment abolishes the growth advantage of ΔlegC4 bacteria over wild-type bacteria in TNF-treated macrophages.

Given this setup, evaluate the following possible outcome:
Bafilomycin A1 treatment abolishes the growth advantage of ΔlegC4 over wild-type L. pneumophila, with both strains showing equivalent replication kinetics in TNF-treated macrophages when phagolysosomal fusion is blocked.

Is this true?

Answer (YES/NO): YES